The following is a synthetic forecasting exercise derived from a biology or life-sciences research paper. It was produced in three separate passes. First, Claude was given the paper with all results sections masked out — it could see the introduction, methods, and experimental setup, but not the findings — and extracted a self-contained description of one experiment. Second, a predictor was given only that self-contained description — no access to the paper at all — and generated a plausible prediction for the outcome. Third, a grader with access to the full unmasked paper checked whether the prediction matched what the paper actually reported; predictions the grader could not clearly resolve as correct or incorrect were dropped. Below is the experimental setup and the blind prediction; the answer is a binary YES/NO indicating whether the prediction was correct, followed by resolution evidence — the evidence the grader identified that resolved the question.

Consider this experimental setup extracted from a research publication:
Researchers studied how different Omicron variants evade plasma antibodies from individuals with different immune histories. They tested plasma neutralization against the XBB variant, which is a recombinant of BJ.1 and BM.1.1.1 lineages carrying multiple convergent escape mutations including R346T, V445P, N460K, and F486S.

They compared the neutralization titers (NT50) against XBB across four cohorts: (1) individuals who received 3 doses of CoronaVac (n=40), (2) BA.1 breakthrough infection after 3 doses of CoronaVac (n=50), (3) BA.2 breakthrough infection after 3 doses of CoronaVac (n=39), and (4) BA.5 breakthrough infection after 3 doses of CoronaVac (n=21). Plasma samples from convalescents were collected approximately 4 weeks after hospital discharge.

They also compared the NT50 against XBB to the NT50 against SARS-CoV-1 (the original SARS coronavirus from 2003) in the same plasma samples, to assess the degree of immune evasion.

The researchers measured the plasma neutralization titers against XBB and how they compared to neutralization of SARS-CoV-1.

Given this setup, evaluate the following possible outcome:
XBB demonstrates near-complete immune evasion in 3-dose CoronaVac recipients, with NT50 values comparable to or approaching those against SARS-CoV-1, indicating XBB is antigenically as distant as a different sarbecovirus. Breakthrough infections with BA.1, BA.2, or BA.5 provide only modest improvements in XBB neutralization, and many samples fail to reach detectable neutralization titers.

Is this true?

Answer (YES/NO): YES